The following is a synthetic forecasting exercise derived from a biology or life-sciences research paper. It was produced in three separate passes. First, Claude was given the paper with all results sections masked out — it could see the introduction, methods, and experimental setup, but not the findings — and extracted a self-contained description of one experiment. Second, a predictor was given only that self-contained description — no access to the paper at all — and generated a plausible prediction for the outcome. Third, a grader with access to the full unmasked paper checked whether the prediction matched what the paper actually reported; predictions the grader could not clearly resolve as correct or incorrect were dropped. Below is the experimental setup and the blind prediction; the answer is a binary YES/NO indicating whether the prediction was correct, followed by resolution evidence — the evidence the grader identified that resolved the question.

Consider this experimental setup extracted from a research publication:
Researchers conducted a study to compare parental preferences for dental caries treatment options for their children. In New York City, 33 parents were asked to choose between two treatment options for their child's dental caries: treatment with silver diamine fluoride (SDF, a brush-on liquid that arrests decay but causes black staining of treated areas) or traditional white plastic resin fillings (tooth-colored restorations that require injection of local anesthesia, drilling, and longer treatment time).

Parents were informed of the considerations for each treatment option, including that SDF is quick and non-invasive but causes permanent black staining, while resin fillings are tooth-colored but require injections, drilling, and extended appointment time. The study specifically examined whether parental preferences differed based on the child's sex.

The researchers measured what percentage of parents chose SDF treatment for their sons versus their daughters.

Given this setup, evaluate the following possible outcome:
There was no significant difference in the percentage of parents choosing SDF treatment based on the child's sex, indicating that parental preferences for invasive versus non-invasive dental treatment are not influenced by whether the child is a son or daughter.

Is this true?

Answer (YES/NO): NO